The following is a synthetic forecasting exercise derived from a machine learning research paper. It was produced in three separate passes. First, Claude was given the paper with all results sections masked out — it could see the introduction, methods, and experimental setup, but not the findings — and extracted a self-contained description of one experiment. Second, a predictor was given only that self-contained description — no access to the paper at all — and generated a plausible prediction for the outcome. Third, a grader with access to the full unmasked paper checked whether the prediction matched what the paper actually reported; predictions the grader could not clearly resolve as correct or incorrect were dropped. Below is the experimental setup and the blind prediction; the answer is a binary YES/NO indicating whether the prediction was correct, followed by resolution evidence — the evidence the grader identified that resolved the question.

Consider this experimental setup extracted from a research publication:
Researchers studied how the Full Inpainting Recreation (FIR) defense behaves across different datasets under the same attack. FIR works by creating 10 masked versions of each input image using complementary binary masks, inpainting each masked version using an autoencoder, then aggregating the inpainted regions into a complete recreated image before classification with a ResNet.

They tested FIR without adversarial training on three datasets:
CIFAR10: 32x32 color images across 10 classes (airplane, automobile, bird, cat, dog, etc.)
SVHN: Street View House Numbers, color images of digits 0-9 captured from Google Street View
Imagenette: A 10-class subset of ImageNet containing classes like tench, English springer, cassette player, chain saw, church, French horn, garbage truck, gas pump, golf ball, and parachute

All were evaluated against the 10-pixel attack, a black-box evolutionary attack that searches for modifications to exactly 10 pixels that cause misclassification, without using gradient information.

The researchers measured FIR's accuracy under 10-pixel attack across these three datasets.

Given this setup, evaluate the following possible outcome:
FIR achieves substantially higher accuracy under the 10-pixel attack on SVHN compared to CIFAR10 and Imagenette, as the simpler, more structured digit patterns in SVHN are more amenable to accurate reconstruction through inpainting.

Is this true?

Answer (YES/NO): NO